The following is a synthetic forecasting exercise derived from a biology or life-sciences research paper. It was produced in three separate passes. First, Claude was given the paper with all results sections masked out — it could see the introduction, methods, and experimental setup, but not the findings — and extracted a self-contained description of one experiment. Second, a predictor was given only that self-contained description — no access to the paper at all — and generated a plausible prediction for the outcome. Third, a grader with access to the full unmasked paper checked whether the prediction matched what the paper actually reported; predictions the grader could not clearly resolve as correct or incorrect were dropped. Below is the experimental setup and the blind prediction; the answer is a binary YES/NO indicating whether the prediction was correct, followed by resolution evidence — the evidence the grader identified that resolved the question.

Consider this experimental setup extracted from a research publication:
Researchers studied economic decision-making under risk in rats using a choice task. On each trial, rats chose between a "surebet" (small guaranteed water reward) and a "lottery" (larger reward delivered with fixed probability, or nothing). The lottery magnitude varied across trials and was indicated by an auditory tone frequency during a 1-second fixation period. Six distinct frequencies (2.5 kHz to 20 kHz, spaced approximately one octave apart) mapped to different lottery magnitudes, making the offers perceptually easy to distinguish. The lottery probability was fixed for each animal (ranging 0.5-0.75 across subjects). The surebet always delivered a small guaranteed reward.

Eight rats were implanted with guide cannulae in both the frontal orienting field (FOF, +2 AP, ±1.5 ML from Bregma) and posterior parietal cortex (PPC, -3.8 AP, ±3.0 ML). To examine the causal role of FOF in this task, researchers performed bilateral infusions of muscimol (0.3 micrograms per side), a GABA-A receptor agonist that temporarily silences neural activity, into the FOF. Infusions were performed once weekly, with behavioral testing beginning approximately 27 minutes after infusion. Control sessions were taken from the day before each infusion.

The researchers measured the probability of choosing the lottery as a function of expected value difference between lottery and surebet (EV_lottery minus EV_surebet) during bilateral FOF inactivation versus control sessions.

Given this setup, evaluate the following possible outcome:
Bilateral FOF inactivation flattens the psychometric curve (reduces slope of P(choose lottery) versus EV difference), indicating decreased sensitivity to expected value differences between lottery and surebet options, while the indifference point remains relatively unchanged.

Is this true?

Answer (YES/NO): NO